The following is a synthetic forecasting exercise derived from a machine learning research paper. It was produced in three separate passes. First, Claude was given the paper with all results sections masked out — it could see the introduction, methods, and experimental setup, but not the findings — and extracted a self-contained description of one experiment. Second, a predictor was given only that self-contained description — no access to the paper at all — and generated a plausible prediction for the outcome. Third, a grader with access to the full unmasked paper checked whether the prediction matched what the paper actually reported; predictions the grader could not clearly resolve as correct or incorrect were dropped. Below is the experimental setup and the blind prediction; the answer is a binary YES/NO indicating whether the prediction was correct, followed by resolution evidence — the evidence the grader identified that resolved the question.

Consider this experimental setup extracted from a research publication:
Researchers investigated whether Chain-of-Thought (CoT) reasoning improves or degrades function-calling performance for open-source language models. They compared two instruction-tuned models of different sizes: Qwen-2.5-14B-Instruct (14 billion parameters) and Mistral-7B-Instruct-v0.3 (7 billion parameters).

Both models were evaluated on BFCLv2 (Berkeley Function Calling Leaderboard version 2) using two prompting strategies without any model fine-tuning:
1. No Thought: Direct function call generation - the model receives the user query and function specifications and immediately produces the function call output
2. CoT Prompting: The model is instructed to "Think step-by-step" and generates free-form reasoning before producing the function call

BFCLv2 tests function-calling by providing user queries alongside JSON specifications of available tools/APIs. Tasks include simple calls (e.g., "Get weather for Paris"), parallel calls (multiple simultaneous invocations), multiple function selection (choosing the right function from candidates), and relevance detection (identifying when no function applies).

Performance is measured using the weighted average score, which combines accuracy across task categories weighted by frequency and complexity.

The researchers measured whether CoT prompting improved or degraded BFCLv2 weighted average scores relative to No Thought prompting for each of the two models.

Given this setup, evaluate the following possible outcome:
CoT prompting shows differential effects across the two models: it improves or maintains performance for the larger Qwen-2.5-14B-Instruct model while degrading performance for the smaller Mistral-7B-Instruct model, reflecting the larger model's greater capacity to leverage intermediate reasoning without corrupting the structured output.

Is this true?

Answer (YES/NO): NO